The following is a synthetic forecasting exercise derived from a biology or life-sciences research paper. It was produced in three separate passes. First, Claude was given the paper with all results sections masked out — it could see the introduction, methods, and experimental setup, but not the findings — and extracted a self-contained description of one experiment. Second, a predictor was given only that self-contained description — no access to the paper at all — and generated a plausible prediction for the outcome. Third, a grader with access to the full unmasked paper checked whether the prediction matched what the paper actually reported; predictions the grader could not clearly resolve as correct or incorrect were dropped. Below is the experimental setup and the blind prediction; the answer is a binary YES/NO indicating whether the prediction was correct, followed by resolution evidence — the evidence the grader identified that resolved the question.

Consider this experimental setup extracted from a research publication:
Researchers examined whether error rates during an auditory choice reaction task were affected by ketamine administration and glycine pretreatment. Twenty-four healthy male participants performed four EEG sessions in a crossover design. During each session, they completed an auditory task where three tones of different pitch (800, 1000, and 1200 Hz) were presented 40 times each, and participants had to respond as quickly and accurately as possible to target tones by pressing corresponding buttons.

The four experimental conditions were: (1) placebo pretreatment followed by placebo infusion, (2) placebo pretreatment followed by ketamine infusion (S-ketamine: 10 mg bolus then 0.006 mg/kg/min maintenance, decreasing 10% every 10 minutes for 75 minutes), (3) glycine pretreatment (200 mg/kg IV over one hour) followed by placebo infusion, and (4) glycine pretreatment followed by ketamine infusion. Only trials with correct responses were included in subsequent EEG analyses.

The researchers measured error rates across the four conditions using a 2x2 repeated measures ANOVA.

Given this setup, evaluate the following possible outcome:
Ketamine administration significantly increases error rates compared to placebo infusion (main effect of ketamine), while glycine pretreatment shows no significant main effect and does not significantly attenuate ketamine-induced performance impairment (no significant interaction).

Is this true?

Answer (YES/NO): YES